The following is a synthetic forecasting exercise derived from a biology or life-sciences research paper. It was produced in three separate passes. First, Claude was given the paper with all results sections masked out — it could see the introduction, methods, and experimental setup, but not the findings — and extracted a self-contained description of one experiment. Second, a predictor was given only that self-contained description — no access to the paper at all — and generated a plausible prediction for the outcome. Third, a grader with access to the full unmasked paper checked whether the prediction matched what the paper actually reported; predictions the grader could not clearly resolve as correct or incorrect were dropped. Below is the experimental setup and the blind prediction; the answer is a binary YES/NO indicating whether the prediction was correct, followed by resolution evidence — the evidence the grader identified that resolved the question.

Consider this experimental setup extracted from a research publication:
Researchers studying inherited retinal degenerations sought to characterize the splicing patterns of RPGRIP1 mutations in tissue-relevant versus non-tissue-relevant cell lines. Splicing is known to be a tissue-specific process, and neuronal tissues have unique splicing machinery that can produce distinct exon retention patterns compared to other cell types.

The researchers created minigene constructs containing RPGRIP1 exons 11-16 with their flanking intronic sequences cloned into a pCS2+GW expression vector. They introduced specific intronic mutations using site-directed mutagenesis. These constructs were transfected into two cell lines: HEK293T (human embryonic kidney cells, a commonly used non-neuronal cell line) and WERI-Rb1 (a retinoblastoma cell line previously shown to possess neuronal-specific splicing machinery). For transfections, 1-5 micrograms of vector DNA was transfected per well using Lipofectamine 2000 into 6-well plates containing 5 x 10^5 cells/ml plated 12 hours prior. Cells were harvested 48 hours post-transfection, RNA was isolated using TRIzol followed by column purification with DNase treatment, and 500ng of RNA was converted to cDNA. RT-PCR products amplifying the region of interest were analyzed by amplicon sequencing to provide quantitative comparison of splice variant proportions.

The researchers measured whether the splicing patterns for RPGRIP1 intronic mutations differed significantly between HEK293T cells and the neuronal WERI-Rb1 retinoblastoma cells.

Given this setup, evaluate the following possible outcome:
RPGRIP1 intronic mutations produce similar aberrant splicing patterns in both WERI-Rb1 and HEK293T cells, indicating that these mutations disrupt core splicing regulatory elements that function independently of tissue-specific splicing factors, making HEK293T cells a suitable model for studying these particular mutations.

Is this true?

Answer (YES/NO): YES